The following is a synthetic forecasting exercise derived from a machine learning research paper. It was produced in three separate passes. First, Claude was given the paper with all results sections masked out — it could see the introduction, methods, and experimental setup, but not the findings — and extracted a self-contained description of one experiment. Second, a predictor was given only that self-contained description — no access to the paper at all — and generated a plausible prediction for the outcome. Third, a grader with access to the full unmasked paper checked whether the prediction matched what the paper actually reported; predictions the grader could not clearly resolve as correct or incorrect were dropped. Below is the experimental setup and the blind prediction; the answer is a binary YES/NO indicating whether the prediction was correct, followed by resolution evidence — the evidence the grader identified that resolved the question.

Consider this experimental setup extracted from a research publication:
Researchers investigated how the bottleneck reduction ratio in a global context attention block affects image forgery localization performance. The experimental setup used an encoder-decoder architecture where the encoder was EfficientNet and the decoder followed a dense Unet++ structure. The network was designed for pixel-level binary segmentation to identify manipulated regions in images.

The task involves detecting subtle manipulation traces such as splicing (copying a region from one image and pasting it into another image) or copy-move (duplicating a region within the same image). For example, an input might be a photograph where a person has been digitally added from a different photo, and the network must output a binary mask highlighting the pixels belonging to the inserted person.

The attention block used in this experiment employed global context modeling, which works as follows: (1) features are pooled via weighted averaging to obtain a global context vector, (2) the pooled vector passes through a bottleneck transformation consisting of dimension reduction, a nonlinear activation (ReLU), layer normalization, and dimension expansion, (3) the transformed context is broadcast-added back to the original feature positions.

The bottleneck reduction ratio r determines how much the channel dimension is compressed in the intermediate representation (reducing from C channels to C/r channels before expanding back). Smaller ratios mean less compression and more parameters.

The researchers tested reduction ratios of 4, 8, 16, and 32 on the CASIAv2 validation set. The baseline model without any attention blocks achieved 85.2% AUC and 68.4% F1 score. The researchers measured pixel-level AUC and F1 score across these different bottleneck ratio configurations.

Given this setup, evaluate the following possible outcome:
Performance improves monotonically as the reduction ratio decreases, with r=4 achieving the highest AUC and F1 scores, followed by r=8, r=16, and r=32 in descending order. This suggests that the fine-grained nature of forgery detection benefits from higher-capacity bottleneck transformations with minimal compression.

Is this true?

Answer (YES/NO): NO